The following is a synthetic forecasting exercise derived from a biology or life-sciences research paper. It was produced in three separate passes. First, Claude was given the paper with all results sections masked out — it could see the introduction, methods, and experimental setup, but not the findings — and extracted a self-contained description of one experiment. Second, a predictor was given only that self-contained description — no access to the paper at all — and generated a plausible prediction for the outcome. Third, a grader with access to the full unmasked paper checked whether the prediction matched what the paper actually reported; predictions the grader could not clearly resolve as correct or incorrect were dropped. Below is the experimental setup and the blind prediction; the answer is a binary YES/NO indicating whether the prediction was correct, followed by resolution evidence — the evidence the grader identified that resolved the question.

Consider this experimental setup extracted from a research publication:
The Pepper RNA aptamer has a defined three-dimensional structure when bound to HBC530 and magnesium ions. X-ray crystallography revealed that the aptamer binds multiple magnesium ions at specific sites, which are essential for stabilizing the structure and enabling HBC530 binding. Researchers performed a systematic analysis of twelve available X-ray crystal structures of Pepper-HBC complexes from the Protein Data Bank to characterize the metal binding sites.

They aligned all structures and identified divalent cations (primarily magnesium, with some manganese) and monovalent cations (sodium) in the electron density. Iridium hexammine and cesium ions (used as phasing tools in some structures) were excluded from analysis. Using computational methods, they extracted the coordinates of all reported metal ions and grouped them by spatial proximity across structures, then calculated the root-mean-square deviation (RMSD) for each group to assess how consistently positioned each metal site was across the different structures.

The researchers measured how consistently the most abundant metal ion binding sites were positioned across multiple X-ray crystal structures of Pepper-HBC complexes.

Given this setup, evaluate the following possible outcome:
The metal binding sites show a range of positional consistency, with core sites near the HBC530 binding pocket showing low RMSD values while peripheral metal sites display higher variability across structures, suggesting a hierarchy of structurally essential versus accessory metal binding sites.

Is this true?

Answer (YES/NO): NO